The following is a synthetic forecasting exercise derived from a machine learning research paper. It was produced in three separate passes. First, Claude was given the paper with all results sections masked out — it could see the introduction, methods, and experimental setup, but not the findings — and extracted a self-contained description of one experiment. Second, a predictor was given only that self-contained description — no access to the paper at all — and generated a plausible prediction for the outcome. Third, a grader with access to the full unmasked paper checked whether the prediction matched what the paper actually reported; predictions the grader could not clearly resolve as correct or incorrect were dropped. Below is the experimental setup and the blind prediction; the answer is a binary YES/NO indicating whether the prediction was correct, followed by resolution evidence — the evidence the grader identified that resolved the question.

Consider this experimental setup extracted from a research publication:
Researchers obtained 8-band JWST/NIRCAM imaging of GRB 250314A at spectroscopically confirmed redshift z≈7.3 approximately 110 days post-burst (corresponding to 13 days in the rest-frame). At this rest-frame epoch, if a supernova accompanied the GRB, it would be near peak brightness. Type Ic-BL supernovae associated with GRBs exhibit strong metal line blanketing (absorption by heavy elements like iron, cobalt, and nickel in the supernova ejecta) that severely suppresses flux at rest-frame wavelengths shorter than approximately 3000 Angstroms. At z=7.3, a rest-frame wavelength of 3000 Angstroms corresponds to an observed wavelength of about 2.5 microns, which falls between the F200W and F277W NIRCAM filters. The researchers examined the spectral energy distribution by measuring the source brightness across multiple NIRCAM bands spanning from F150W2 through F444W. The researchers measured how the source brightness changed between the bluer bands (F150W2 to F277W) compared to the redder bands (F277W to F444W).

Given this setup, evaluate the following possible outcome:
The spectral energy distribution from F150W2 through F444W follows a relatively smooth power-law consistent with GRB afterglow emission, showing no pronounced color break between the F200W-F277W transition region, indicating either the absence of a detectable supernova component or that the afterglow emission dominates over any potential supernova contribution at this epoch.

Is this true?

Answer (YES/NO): NO